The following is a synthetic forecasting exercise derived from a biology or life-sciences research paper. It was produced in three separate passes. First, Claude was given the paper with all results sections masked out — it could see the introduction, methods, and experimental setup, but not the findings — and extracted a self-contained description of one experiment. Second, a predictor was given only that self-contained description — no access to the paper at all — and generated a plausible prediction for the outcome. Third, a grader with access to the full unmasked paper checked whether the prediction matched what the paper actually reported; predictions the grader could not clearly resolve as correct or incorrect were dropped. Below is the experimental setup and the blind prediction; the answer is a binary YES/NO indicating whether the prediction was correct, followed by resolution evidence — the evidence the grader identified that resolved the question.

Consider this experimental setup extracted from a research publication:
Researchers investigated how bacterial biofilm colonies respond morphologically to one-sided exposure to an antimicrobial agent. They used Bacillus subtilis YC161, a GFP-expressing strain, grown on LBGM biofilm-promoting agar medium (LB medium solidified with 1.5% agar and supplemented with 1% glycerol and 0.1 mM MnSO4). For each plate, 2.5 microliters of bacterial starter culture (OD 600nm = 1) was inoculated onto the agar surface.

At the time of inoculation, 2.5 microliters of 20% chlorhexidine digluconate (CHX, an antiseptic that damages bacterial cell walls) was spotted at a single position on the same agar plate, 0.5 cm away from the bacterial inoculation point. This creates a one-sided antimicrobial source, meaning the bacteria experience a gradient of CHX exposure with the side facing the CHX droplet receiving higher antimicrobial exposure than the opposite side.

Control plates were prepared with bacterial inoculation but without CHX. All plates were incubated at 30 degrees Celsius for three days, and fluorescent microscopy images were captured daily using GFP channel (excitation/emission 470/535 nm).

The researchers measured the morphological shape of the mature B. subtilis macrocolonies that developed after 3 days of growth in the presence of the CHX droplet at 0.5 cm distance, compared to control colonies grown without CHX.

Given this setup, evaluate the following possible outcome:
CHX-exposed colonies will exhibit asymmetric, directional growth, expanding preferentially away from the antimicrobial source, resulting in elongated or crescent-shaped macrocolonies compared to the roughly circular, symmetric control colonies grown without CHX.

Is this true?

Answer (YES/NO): YES